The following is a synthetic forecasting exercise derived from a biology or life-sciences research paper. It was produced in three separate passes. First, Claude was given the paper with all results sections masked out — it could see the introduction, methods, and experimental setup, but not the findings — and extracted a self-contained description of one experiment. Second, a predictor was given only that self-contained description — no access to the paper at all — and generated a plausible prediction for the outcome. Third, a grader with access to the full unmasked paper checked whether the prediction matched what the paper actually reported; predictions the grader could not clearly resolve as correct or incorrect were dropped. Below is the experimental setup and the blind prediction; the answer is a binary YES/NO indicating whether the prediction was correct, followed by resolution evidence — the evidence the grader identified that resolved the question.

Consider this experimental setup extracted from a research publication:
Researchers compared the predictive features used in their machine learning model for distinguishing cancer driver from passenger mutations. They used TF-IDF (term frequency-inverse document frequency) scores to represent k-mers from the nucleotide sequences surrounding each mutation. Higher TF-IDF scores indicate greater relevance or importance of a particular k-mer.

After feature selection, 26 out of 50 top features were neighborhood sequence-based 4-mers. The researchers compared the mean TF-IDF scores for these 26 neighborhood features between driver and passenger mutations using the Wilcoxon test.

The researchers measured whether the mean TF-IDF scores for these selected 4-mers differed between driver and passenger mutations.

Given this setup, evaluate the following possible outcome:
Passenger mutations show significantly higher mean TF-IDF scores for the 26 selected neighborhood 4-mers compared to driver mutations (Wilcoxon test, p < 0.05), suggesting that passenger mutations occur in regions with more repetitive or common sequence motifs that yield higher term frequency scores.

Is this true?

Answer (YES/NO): NO